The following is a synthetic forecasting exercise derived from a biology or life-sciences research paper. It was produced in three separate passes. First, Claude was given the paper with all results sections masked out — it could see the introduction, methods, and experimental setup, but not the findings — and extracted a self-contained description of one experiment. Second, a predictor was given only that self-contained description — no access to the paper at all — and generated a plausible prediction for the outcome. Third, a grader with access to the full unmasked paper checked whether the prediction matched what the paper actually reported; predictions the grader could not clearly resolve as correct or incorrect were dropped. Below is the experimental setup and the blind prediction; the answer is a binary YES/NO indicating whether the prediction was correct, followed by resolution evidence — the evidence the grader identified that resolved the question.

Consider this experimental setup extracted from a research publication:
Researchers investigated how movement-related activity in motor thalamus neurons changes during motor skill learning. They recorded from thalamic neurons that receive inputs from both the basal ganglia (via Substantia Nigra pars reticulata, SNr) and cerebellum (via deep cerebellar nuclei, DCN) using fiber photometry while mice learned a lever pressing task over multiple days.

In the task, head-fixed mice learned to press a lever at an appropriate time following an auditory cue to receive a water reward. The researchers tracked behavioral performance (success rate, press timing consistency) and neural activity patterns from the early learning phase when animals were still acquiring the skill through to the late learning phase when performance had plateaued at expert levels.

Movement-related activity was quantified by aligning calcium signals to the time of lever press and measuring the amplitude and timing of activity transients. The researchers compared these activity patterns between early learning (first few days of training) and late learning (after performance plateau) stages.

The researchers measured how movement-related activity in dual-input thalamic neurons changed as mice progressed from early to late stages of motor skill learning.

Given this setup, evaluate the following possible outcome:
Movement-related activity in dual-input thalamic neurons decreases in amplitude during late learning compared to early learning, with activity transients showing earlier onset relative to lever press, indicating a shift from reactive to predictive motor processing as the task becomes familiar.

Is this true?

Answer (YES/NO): NO